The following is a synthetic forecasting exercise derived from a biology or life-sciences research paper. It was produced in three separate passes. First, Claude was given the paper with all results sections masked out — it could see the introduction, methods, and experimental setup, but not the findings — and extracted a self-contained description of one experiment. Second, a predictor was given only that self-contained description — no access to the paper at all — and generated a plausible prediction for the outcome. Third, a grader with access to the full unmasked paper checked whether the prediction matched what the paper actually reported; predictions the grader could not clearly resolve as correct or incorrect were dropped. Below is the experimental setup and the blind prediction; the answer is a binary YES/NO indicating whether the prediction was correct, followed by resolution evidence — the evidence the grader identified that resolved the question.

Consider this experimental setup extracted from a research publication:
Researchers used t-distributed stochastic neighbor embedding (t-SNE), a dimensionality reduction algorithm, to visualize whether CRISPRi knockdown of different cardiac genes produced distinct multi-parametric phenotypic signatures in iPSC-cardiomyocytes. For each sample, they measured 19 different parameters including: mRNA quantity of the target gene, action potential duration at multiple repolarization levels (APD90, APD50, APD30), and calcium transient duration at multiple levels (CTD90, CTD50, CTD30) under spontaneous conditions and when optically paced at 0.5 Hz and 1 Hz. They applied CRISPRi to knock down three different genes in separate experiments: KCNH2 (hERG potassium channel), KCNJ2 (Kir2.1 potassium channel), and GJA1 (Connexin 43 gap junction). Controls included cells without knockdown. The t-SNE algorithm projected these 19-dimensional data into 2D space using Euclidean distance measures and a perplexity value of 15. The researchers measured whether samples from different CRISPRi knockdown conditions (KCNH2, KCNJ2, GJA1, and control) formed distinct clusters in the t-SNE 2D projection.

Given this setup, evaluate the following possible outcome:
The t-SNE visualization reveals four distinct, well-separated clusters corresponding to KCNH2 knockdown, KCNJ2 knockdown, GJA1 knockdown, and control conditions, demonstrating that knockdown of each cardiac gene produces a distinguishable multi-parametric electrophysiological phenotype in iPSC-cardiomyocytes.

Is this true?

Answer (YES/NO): NO